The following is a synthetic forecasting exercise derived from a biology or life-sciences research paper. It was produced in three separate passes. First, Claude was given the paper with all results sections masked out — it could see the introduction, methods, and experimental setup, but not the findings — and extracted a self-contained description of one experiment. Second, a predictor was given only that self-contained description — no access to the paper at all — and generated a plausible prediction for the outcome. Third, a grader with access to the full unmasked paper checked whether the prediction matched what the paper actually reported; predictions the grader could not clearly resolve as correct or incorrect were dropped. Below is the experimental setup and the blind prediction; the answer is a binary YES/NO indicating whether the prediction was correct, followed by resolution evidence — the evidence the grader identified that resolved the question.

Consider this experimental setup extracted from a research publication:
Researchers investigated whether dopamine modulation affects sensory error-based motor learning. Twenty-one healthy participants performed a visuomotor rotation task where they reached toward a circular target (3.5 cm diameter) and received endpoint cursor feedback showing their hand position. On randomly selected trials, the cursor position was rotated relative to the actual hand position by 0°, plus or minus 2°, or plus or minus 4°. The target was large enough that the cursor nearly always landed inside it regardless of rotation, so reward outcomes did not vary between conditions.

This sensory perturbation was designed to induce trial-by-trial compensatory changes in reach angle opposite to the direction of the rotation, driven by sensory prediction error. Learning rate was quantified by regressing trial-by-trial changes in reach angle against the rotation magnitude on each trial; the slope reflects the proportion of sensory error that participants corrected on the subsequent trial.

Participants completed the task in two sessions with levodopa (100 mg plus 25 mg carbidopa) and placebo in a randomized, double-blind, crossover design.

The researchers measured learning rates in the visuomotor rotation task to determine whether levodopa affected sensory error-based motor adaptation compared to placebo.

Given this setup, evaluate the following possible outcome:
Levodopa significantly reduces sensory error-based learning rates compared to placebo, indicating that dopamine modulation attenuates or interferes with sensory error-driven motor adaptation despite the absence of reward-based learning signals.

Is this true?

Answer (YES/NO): NO